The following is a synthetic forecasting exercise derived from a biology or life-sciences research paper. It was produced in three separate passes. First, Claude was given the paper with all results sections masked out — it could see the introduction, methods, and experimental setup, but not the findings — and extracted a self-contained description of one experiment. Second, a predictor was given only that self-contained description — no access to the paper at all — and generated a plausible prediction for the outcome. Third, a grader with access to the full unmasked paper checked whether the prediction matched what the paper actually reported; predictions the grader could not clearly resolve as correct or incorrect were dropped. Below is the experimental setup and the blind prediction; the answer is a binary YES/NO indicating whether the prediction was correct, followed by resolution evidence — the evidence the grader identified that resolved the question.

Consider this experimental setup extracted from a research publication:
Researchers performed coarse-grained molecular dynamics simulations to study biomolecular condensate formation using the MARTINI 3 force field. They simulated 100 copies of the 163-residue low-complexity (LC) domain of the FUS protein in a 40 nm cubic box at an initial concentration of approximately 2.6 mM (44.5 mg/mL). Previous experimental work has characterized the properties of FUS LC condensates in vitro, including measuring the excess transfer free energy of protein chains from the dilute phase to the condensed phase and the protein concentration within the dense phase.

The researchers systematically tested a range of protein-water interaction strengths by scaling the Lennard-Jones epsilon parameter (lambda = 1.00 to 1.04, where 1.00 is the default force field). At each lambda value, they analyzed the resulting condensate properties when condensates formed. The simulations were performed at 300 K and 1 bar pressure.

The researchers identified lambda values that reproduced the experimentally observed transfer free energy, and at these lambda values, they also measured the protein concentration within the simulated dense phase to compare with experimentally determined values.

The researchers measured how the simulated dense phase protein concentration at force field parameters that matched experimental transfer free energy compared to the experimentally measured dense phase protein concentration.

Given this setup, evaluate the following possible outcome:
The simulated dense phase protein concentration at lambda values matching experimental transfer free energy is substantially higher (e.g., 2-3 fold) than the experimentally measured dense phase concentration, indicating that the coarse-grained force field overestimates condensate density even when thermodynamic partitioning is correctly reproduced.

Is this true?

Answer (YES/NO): YES